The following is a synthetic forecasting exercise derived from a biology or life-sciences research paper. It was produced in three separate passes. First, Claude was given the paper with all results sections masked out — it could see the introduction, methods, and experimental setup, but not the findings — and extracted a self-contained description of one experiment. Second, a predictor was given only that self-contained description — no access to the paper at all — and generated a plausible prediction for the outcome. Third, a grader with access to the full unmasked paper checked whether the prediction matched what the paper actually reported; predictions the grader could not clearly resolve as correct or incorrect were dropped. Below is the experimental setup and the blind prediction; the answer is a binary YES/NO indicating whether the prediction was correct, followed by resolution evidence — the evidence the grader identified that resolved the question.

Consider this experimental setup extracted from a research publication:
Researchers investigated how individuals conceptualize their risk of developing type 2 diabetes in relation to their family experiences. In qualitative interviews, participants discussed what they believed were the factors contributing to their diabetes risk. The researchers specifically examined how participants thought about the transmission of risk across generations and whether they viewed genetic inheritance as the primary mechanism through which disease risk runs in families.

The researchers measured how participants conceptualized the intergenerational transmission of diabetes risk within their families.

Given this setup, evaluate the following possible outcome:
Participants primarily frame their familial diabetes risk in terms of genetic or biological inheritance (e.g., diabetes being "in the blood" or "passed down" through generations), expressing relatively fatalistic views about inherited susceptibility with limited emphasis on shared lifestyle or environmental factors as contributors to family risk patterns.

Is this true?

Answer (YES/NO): NO